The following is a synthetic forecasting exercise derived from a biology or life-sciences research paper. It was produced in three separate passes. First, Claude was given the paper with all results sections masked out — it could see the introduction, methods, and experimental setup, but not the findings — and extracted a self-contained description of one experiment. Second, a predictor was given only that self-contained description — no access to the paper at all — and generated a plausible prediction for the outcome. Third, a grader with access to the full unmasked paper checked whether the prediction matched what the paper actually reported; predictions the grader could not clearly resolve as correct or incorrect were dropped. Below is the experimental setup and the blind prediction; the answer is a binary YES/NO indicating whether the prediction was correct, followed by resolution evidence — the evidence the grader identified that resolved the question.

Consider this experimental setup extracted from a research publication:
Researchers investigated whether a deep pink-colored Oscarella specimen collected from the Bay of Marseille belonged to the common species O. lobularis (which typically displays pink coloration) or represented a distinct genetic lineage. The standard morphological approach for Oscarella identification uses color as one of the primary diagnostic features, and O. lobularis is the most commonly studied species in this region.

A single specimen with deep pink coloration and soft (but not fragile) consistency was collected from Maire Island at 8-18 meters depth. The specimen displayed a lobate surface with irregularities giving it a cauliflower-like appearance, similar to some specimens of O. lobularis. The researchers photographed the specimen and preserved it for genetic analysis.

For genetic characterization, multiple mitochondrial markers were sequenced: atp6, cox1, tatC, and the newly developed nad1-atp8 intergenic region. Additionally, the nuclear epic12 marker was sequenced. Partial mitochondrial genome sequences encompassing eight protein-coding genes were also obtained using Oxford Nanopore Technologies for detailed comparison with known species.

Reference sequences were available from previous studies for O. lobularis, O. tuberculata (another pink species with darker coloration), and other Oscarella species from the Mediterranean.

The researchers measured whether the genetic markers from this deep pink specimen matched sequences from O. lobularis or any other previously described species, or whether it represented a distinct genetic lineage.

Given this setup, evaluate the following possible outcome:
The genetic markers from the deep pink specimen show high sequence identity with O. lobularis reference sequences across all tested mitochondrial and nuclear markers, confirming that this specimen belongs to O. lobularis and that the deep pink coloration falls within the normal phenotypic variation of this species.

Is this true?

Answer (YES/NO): NO